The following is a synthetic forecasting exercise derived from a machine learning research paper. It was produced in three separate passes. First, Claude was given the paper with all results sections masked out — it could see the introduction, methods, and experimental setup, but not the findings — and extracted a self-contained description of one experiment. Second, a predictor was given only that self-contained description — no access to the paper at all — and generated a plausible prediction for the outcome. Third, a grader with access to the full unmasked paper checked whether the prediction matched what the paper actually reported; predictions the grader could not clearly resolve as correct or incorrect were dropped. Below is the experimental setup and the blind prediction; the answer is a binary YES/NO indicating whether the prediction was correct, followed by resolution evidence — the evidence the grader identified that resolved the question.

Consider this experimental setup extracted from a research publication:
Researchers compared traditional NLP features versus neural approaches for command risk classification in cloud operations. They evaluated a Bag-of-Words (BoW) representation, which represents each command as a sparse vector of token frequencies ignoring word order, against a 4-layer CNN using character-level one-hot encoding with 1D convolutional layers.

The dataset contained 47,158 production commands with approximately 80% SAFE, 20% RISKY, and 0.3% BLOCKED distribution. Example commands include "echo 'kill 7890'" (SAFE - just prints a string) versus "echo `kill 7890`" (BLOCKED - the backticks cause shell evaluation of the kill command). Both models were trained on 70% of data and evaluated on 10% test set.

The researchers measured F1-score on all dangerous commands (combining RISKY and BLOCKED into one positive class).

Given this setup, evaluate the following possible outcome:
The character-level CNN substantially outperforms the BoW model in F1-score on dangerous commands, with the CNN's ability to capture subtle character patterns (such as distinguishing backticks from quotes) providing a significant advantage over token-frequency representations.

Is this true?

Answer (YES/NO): YES